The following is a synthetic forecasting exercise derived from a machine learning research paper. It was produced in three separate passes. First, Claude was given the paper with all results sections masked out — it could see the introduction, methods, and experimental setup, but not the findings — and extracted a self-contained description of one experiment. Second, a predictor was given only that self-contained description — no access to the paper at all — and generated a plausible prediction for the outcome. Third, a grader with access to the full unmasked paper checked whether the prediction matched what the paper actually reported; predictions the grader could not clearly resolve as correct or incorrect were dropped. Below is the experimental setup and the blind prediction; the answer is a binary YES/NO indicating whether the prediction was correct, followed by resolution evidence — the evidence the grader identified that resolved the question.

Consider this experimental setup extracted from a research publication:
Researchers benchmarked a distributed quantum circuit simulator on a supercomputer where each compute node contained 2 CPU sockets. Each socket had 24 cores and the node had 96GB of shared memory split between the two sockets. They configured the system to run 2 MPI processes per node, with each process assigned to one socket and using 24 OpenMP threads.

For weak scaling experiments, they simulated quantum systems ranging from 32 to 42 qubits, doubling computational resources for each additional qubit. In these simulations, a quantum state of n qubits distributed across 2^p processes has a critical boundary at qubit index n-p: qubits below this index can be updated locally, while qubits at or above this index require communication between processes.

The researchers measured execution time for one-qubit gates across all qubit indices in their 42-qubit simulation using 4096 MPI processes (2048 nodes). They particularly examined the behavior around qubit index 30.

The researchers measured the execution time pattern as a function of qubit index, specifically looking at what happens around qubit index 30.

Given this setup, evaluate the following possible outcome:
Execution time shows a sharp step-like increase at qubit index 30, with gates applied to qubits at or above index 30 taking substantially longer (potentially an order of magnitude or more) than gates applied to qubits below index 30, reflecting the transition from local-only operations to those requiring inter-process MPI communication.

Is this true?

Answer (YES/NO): NO